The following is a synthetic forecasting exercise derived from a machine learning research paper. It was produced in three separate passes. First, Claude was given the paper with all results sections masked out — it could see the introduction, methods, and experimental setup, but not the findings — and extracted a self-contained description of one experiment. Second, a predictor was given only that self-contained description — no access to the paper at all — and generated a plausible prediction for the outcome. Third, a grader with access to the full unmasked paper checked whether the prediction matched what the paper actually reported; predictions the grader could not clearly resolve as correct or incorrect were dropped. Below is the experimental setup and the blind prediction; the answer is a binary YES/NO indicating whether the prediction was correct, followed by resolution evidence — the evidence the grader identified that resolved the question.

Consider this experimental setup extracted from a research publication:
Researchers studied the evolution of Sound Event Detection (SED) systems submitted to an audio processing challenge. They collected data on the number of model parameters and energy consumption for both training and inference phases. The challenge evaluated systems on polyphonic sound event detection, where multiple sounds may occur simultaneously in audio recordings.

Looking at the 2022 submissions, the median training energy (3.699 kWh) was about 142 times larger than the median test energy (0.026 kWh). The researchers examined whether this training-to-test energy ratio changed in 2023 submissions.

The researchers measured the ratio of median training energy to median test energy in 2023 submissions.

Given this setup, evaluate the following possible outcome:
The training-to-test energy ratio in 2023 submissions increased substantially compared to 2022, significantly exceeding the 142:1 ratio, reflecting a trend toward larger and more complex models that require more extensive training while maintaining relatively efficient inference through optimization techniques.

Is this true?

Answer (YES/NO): NO